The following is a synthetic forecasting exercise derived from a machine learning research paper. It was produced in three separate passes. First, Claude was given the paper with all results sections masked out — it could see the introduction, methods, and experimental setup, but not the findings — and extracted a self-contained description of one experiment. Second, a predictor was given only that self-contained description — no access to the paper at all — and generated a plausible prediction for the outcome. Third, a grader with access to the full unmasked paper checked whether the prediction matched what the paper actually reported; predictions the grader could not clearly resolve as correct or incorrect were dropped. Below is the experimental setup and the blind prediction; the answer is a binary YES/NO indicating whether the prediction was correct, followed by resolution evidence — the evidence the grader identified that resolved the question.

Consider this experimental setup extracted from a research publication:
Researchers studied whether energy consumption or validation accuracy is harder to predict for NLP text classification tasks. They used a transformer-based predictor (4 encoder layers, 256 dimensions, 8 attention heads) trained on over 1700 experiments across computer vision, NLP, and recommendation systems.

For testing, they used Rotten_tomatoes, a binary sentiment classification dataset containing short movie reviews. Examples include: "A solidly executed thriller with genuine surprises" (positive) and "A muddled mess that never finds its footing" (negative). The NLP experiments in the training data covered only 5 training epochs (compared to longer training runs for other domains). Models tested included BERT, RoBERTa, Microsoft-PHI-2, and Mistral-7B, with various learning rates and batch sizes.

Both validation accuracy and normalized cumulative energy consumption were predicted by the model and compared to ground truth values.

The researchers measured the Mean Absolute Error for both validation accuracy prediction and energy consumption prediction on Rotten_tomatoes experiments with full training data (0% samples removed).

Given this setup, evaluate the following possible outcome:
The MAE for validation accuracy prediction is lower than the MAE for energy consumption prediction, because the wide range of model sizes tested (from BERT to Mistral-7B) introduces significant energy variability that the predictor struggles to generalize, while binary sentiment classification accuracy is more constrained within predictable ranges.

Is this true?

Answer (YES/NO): NO